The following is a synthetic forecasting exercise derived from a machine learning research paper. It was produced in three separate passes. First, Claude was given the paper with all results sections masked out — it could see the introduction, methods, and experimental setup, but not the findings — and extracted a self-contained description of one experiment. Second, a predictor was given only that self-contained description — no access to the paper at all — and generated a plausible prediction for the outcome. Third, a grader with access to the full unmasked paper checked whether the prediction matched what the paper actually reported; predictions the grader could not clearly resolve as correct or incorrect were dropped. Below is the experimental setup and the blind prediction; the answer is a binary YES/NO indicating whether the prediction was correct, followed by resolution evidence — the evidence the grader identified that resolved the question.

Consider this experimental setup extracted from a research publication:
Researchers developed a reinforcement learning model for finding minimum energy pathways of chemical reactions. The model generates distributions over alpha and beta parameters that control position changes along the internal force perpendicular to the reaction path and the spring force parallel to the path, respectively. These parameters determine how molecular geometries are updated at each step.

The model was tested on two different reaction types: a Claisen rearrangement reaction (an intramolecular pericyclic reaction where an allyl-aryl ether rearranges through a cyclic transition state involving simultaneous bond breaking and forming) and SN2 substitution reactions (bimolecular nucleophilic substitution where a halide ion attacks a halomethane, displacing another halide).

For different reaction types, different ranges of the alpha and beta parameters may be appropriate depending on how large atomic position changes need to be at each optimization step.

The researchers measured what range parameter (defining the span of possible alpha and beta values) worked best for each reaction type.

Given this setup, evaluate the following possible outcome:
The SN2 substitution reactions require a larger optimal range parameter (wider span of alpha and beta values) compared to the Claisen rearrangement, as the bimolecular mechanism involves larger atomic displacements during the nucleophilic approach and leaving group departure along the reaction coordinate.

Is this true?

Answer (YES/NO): NO